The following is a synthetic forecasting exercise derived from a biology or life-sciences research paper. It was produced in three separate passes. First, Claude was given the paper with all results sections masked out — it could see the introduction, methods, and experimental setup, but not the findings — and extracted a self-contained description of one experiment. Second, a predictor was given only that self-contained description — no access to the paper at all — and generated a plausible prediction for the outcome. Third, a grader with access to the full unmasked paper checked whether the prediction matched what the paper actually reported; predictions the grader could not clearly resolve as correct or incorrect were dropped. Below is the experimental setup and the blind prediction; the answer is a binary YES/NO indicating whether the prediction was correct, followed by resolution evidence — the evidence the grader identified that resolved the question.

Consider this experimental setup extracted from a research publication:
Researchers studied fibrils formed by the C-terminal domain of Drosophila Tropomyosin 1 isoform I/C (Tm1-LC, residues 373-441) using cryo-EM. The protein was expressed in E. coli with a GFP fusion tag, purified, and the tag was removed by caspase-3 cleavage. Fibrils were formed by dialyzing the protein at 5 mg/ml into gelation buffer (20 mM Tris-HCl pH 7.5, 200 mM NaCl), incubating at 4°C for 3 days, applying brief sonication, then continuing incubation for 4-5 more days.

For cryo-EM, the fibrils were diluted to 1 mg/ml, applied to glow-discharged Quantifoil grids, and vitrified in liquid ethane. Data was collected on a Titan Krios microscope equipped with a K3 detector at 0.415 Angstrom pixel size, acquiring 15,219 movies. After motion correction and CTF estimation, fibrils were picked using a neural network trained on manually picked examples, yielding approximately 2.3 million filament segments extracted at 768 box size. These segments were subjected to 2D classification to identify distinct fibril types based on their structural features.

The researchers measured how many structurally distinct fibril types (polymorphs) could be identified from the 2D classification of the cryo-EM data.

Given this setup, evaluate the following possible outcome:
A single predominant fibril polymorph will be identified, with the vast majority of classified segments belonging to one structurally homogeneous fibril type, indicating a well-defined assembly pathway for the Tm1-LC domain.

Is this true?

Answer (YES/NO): NO